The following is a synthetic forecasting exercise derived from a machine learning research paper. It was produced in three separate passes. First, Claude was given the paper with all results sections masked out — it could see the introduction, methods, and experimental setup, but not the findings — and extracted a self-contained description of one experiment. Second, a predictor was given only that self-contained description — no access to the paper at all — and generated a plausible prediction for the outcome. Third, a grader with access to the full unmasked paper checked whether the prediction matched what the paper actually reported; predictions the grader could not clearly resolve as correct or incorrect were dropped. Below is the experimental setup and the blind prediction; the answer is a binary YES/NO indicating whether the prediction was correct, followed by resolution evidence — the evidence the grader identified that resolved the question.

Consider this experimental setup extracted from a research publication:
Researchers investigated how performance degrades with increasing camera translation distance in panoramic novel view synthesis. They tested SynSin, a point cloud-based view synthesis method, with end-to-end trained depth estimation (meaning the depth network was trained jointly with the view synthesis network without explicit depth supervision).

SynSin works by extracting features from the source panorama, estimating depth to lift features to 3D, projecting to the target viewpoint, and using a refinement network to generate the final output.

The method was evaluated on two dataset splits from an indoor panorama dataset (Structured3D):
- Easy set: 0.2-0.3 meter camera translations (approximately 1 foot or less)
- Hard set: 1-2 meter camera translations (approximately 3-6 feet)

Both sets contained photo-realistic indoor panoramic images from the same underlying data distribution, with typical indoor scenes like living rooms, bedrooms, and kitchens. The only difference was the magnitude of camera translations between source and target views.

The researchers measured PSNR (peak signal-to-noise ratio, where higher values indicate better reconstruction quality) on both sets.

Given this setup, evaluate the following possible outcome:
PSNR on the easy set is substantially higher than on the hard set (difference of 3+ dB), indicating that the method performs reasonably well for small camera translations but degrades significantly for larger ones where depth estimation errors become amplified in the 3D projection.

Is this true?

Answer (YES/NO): NO